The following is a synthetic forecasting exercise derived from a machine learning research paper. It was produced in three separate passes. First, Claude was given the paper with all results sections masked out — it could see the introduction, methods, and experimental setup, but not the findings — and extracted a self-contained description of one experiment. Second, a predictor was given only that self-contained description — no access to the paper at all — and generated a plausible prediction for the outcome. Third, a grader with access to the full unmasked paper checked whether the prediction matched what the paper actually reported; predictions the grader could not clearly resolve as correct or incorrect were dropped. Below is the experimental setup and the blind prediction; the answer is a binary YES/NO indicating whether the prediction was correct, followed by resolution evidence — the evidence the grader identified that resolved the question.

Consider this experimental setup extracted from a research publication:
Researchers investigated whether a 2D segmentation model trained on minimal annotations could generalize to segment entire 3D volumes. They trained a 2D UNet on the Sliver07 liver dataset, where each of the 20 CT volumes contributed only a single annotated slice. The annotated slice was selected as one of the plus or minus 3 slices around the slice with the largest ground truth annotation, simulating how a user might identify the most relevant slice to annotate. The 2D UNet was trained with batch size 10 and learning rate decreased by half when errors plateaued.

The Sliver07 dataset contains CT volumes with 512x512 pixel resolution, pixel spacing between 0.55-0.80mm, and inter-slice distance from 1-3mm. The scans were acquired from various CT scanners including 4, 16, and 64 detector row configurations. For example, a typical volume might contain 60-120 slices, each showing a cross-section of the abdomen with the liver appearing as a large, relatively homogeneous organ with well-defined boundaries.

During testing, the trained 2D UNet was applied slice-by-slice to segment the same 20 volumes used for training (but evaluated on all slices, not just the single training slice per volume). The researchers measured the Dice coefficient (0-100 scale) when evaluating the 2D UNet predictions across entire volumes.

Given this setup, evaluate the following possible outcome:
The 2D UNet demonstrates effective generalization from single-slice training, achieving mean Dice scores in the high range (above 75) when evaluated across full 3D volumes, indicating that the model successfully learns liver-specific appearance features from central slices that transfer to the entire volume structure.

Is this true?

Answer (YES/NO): NO